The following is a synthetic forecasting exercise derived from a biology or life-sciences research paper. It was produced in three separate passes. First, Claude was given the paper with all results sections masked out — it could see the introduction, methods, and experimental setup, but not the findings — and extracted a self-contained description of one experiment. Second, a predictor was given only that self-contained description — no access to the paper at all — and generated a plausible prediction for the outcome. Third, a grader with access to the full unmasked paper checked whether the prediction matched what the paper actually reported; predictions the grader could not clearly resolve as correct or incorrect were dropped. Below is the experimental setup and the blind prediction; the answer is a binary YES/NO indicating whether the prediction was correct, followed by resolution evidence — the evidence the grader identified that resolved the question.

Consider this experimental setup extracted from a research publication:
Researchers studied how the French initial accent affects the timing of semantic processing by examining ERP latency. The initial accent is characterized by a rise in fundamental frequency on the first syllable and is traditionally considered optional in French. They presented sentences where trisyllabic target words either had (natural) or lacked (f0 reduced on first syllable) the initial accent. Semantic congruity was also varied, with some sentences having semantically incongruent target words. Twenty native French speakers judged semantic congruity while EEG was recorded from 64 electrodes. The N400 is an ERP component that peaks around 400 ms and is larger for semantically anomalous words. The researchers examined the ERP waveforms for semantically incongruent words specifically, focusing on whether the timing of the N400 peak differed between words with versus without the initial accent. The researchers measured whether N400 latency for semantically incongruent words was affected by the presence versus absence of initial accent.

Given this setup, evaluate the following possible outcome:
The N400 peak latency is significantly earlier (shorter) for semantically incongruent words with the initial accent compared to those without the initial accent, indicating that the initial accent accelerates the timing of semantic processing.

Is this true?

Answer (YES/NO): NO